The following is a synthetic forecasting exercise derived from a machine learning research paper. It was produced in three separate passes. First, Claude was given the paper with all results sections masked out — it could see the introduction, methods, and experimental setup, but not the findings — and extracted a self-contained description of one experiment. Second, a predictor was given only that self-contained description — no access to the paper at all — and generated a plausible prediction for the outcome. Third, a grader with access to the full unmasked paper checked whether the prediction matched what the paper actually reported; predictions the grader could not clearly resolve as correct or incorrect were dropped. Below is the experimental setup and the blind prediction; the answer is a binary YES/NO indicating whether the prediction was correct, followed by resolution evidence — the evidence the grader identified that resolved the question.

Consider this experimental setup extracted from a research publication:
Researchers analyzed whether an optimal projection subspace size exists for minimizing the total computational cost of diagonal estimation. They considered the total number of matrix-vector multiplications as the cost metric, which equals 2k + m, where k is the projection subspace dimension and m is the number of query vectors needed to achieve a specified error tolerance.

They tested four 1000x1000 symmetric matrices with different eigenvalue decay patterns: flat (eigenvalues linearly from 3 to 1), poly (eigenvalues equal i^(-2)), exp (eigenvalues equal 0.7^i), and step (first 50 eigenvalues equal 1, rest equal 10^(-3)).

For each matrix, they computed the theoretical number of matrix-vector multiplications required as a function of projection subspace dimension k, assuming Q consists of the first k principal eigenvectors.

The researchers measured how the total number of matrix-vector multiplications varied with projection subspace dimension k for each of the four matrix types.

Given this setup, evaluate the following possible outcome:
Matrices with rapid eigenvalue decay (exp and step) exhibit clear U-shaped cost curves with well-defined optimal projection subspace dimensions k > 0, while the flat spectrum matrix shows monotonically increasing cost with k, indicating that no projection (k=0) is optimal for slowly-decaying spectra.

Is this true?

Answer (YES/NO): NO